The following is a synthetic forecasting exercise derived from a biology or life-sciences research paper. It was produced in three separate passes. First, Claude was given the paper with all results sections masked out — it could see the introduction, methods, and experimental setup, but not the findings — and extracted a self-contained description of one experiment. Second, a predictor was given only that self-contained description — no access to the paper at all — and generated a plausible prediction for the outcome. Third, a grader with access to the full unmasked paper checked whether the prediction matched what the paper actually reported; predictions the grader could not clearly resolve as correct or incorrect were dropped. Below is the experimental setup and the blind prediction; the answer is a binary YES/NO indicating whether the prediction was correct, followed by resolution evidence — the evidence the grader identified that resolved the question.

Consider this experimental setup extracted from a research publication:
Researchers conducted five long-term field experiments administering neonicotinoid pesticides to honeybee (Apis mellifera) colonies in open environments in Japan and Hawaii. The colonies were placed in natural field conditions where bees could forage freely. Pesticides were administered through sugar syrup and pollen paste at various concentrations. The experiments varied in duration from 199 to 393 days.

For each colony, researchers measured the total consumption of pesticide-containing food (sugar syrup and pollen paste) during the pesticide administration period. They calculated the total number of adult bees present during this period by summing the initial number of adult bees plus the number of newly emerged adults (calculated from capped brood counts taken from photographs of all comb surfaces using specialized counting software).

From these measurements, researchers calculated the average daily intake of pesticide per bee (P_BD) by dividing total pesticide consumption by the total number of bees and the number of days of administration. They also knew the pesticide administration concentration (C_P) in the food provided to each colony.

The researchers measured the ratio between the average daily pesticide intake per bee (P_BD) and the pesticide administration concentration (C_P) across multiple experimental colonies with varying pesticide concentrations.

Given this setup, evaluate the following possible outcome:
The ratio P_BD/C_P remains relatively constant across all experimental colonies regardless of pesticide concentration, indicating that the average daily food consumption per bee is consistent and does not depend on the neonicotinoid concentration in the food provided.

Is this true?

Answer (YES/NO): YES